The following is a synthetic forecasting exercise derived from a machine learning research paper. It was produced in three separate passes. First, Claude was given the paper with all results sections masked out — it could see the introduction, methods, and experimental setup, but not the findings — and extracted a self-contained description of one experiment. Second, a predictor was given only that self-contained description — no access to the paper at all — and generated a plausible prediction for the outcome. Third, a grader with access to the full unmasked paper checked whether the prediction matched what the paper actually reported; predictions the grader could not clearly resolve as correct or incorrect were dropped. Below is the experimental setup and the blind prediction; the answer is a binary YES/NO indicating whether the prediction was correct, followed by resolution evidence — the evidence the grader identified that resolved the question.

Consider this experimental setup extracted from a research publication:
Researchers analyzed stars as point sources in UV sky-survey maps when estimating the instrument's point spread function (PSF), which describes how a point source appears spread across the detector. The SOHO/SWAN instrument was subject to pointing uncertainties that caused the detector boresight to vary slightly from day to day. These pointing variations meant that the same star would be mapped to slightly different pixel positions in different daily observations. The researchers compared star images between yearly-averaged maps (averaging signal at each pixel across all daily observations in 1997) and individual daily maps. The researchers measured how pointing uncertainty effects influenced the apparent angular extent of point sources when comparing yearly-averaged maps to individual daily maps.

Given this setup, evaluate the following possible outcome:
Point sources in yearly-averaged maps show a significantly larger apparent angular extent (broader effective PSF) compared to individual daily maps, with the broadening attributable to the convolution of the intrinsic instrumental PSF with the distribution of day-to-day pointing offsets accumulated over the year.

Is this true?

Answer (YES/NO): NO